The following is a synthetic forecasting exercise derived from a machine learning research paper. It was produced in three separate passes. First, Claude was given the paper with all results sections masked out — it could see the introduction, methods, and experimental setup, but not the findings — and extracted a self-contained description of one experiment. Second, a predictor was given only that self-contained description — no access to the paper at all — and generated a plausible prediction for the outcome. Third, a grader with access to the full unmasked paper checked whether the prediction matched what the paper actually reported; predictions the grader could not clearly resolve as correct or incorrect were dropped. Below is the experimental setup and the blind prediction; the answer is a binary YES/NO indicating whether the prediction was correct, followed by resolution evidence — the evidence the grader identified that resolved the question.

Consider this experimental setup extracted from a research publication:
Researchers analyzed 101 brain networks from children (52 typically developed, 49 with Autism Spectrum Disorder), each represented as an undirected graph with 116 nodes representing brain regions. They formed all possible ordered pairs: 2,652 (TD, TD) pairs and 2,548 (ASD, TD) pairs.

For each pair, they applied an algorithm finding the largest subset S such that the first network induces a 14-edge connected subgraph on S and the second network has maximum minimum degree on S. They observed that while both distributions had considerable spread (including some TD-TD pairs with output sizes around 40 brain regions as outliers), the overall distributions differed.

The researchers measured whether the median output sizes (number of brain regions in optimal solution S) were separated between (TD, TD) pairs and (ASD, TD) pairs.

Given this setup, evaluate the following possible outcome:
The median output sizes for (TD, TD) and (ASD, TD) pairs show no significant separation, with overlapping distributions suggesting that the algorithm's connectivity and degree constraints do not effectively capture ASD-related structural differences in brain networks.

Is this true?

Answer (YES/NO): NO